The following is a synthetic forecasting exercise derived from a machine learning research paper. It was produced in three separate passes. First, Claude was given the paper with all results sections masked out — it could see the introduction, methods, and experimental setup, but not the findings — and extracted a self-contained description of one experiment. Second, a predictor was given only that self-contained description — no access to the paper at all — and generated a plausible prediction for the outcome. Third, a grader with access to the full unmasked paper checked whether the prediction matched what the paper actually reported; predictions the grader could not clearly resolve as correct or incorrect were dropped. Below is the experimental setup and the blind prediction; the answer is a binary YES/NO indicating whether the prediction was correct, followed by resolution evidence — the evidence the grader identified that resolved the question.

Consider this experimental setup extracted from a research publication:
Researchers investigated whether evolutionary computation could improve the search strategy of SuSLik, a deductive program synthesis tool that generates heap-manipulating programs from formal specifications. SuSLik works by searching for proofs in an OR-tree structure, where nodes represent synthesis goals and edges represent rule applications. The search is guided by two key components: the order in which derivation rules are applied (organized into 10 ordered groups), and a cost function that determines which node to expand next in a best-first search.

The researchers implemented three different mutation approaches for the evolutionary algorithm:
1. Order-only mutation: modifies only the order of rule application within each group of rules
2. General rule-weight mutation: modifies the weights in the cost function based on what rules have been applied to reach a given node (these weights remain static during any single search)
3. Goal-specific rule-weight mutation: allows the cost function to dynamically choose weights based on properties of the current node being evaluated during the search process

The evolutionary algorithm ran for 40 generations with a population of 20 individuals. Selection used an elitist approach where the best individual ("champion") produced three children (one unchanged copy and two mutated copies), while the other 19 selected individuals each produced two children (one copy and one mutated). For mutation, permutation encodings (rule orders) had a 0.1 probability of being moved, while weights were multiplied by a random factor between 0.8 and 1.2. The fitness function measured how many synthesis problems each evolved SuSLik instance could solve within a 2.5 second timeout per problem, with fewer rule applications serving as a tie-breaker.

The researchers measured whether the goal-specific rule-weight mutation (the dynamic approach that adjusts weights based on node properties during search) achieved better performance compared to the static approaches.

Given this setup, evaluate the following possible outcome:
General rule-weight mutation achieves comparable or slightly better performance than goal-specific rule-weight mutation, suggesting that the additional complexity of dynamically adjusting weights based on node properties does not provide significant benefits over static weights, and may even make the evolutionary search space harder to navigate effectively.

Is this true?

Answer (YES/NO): NO